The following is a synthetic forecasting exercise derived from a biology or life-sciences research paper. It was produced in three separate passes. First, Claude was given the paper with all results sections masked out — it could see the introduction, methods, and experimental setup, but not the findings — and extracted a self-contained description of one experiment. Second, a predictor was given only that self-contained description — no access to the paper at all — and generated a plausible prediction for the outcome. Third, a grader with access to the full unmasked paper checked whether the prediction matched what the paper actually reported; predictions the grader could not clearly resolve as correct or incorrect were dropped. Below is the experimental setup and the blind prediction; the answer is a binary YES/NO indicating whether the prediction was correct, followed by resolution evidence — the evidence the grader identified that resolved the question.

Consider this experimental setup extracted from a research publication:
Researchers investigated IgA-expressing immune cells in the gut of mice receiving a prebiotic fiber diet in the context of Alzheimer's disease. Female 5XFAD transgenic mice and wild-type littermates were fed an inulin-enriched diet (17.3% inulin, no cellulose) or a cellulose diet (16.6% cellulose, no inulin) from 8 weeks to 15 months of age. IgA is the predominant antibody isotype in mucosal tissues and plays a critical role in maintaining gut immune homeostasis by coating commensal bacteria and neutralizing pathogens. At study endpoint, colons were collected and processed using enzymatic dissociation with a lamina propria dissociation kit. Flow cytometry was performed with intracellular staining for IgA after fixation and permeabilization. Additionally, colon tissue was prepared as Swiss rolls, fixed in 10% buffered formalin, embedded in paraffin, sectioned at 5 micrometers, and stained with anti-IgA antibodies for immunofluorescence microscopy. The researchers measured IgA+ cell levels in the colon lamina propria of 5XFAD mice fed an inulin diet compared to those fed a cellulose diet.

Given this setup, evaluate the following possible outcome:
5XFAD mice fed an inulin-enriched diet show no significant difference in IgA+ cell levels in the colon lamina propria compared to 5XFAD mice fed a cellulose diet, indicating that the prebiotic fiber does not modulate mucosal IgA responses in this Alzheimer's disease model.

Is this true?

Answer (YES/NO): NO